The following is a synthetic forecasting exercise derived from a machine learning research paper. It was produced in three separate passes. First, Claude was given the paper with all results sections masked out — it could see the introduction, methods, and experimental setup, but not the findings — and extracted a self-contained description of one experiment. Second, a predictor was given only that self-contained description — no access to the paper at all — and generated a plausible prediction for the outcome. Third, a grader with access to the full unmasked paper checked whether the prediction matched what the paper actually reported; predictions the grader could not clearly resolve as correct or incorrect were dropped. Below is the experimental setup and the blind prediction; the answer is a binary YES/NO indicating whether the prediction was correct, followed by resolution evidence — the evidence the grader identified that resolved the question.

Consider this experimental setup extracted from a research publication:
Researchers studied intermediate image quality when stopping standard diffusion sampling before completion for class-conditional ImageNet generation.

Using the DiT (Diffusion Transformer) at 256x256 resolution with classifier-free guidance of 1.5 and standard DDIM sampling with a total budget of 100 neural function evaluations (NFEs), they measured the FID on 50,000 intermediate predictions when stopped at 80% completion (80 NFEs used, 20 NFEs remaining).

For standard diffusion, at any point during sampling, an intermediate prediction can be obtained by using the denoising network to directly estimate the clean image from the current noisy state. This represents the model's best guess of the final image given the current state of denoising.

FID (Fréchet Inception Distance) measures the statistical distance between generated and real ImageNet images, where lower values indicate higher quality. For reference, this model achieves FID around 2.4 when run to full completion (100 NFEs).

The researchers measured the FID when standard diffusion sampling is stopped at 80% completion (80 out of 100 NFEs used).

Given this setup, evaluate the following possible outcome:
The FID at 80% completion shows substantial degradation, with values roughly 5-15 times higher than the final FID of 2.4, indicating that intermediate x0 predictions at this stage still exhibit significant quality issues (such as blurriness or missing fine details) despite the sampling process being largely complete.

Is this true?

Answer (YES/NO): NO